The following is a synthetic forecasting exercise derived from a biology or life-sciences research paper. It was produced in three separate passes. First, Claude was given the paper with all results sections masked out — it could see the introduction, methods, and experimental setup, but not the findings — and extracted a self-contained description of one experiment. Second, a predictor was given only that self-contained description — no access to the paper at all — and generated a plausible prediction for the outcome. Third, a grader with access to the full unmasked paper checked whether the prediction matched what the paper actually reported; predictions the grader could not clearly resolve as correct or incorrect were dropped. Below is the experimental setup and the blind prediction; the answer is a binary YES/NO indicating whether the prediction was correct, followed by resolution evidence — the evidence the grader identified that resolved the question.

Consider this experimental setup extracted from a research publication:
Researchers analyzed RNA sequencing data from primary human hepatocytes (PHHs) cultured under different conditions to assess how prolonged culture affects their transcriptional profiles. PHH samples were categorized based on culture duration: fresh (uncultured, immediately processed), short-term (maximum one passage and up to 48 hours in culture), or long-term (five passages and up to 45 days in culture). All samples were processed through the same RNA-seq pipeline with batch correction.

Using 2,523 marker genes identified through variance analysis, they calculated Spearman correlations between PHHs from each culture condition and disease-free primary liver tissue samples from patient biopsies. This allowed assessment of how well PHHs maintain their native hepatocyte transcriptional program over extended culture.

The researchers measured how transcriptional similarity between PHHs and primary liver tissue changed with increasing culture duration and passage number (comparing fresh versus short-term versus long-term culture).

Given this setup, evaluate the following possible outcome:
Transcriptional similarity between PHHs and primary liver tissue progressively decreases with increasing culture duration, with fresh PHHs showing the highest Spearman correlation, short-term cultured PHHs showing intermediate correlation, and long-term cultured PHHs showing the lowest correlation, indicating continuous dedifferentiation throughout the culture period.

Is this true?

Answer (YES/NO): YES